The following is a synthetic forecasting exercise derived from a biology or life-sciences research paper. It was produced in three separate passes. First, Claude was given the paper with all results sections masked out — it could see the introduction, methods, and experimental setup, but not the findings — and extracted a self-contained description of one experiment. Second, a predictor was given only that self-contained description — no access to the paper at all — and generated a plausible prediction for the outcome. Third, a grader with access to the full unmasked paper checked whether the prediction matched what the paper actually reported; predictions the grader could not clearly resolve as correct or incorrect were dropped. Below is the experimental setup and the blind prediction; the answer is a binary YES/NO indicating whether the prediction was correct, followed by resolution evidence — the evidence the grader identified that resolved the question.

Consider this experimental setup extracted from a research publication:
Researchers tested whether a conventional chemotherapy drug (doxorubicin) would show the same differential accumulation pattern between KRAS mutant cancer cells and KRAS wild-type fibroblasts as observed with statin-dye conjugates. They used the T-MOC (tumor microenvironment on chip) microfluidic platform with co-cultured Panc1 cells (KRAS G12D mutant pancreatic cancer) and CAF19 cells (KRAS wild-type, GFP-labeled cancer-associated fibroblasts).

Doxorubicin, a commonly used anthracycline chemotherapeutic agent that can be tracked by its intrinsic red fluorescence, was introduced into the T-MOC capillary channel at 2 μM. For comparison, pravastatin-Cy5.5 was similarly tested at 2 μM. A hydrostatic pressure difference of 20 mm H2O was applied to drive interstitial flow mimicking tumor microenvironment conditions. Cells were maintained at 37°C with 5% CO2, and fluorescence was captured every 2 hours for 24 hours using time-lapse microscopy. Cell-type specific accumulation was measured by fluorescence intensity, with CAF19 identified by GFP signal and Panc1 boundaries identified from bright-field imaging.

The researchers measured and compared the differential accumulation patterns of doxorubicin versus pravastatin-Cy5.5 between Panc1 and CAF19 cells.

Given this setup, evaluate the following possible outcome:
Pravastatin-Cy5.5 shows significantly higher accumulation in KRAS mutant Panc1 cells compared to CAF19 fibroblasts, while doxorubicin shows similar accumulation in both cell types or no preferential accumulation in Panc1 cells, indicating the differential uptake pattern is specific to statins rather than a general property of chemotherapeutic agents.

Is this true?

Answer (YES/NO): YES